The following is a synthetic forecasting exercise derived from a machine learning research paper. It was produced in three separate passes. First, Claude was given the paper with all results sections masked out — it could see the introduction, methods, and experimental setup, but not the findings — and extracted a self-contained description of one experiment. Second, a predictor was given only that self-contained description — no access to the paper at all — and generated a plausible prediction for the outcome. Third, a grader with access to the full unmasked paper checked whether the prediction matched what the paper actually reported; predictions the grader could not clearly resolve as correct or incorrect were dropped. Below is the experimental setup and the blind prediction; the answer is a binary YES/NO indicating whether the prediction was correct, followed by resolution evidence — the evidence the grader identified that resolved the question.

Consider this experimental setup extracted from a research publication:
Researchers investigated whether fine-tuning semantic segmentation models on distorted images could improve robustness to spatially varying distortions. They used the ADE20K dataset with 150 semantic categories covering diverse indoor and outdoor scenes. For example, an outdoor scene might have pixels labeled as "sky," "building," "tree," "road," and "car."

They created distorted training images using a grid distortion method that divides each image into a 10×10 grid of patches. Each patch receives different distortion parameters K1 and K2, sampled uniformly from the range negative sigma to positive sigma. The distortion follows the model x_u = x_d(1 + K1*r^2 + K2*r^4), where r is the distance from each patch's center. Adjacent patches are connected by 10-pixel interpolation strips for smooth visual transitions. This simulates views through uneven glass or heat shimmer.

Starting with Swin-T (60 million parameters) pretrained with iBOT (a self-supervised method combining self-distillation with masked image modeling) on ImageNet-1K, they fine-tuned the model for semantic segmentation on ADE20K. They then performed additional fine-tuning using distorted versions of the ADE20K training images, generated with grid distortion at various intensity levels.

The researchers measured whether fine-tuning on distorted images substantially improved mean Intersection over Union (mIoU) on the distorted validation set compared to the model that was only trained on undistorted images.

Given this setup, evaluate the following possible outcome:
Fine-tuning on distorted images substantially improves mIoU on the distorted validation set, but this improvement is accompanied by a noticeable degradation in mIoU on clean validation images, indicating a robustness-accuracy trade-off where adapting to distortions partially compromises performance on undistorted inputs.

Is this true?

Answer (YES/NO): NO